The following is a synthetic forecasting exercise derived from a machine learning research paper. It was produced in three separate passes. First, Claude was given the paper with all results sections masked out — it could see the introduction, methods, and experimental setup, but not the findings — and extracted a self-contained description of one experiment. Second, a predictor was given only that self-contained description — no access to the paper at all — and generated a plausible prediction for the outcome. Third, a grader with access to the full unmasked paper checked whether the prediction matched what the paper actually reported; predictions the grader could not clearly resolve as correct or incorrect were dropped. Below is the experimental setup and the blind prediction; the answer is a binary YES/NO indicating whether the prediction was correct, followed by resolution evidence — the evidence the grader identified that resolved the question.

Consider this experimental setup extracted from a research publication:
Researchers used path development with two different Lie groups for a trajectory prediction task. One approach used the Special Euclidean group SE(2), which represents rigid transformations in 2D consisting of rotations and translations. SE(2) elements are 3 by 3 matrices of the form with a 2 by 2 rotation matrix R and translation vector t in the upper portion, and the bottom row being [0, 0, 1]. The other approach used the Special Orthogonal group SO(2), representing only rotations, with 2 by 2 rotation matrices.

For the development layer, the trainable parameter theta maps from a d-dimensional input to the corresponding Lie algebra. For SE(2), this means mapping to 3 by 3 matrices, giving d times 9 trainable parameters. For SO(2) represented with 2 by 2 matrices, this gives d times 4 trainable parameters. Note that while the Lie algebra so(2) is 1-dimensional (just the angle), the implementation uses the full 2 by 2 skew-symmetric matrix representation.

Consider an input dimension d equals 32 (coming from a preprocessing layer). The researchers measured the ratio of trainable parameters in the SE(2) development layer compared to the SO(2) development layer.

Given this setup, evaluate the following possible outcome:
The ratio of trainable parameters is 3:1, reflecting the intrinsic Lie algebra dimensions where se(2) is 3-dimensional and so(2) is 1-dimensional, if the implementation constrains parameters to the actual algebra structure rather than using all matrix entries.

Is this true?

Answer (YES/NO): NO